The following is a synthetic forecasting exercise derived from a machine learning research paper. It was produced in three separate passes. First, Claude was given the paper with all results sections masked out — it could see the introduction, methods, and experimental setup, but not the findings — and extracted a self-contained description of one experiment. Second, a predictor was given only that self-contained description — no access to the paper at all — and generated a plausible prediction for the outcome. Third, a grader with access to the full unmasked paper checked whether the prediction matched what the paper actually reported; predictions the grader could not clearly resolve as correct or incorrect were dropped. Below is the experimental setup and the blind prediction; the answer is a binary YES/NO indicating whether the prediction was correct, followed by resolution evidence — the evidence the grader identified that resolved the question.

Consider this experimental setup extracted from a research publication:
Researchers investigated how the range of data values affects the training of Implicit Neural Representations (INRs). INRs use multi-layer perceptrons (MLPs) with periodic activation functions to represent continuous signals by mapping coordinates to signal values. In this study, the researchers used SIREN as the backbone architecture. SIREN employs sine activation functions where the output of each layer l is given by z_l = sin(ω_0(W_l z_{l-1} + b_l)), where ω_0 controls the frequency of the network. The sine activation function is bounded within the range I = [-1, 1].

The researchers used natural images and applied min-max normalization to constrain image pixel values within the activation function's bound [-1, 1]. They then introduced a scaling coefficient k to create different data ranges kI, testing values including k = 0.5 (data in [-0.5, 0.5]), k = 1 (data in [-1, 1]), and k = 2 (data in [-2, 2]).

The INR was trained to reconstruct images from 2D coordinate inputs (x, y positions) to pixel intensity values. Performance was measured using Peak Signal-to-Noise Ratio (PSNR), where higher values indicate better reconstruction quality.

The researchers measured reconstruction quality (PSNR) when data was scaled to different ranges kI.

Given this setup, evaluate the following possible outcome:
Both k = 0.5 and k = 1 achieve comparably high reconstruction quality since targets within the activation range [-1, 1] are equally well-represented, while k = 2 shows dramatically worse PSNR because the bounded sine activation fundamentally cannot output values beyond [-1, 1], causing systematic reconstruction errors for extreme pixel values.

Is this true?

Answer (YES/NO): NO